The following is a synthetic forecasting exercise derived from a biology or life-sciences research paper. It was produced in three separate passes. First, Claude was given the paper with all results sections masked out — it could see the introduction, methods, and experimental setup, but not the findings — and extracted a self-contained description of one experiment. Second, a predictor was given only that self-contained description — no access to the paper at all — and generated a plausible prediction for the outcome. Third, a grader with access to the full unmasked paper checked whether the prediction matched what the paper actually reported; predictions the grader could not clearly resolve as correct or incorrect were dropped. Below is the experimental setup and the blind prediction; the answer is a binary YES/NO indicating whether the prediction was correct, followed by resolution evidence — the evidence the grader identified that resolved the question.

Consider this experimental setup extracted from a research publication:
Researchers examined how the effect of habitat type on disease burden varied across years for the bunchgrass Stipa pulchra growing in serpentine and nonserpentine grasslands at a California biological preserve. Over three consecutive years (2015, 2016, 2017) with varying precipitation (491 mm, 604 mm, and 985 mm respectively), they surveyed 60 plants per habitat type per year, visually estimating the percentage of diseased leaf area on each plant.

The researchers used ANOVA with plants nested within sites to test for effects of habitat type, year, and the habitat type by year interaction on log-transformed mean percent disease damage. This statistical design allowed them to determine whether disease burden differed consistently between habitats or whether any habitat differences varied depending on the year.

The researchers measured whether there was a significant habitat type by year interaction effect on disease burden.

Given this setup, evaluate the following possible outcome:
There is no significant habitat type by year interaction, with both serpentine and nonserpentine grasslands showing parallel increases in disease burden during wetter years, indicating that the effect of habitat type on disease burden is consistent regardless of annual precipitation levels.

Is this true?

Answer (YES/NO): YES